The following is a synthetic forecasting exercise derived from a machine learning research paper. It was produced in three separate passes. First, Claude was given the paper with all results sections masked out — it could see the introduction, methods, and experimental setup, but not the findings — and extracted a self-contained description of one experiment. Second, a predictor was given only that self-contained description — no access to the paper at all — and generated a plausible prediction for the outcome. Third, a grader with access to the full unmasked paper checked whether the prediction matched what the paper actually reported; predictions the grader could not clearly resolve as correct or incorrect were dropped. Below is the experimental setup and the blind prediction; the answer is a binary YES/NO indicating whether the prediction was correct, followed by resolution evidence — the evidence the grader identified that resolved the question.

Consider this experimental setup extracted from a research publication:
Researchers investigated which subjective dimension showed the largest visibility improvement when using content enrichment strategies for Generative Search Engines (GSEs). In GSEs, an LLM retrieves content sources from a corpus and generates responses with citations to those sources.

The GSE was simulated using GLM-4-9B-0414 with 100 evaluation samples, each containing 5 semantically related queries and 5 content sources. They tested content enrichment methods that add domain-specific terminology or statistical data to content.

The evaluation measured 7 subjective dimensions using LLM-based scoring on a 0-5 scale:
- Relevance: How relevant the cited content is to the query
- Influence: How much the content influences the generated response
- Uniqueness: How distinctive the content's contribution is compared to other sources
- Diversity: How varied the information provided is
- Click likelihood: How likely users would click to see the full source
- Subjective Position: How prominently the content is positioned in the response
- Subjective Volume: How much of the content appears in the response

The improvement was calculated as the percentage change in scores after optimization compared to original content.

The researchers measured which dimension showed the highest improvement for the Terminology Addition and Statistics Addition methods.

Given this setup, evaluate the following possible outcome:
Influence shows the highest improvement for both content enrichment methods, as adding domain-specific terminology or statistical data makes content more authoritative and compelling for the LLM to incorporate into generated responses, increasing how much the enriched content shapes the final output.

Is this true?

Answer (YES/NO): NO